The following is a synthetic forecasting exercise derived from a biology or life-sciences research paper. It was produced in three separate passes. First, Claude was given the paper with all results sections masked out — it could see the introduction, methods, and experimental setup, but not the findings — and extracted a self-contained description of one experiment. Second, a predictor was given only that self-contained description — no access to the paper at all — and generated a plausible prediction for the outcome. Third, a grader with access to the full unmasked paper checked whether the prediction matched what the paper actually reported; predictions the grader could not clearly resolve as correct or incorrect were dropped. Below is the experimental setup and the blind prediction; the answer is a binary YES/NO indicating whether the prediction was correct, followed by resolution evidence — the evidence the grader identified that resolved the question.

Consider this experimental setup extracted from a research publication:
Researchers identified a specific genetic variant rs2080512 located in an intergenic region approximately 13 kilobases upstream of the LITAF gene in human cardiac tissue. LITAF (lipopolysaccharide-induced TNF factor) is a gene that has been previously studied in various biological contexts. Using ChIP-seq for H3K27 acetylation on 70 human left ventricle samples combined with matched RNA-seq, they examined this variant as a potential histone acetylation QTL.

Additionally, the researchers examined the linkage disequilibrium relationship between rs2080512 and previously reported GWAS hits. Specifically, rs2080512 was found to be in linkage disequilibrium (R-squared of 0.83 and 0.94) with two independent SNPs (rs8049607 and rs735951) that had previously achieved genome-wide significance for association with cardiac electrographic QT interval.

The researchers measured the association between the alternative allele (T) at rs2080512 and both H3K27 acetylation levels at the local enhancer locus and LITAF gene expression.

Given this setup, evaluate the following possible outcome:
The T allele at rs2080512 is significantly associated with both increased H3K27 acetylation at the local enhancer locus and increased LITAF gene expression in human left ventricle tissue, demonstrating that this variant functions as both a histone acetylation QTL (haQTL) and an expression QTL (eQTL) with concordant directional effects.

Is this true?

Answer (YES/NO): NO